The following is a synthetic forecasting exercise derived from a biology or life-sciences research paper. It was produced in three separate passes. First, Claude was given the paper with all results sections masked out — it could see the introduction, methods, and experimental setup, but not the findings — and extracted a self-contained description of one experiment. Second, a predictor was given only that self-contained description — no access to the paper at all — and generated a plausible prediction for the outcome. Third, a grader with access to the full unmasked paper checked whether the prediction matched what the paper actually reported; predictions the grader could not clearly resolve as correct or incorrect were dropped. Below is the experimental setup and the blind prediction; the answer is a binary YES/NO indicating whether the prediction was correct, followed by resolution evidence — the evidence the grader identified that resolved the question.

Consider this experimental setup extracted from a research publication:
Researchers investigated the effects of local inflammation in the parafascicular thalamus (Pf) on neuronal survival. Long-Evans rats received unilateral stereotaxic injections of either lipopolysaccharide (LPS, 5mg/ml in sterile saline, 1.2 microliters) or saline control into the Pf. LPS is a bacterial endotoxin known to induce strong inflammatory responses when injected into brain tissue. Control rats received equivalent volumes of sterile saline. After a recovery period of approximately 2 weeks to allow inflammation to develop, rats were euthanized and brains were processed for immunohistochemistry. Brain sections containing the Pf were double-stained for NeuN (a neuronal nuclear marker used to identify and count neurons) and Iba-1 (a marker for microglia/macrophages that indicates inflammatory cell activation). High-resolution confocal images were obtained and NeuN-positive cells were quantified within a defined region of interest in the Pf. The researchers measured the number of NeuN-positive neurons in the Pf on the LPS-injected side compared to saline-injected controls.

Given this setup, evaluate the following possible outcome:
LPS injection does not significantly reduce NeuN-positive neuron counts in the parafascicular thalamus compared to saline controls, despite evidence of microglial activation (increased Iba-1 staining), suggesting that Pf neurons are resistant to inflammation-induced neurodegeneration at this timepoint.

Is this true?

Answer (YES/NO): NO